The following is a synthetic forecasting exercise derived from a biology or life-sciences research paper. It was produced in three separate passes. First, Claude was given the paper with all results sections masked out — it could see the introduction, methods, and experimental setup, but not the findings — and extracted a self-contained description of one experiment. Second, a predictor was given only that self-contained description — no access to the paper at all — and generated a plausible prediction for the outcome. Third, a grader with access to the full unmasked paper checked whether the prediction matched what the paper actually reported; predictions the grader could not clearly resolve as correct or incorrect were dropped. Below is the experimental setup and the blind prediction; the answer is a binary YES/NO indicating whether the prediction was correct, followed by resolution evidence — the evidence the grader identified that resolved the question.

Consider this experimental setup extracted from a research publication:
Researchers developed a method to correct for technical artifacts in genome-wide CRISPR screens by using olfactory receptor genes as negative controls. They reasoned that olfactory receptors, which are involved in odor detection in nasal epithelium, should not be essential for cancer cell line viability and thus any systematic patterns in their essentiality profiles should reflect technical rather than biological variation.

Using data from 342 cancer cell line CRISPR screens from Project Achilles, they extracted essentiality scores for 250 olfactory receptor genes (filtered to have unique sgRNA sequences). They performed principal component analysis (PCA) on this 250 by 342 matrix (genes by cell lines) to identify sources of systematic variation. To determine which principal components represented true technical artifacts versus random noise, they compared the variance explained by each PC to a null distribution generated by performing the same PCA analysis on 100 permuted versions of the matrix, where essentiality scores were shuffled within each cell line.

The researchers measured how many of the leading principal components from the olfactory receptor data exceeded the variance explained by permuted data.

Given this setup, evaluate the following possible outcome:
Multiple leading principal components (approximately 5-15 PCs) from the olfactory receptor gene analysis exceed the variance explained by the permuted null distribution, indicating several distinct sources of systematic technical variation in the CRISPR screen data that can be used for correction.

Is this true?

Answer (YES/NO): NO